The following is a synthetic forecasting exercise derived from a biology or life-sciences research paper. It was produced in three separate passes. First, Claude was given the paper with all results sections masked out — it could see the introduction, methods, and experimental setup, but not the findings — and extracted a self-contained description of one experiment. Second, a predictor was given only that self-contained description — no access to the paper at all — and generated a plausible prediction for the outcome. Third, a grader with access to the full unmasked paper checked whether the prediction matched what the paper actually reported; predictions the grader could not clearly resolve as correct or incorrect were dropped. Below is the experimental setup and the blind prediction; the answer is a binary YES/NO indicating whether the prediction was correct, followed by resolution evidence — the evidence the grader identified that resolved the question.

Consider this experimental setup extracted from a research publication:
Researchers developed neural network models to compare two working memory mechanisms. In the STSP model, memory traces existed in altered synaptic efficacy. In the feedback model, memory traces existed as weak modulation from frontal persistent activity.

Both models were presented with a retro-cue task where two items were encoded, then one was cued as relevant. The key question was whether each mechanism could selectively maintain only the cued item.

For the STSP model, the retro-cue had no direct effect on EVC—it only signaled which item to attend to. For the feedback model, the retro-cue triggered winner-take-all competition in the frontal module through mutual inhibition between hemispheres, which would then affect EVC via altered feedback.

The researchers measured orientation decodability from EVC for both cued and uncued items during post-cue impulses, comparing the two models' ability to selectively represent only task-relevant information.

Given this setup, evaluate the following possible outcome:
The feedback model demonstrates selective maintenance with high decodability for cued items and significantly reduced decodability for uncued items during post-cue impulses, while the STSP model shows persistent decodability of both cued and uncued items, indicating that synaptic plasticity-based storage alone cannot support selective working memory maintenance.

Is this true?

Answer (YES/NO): YES